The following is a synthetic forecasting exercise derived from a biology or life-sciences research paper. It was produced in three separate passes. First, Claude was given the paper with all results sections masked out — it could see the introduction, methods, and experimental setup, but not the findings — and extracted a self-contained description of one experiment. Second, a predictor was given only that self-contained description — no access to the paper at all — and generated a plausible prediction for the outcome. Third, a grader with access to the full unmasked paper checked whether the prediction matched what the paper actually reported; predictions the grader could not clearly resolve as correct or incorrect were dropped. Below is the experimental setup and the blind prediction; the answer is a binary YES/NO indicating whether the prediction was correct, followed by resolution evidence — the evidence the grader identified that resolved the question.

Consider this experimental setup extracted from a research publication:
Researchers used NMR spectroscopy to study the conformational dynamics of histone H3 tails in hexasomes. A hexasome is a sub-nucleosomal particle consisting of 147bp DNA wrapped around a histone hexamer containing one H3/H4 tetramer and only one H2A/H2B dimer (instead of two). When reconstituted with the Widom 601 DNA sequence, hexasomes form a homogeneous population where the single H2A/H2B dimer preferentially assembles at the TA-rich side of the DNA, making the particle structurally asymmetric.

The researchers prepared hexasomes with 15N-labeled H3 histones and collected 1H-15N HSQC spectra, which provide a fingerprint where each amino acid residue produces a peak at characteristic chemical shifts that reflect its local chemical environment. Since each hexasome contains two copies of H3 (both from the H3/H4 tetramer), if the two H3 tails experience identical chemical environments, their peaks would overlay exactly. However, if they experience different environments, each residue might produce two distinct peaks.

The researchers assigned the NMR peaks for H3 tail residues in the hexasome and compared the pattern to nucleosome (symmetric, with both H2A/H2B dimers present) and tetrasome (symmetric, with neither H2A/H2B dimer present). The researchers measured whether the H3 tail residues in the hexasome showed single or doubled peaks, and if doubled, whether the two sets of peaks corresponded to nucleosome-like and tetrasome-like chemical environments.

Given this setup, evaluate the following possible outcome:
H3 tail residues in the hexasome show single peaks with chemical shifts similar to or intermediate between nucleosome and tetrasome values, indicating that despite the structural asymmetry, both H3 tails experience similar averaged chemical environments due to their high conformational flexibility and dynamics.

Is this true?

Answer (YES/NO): NO